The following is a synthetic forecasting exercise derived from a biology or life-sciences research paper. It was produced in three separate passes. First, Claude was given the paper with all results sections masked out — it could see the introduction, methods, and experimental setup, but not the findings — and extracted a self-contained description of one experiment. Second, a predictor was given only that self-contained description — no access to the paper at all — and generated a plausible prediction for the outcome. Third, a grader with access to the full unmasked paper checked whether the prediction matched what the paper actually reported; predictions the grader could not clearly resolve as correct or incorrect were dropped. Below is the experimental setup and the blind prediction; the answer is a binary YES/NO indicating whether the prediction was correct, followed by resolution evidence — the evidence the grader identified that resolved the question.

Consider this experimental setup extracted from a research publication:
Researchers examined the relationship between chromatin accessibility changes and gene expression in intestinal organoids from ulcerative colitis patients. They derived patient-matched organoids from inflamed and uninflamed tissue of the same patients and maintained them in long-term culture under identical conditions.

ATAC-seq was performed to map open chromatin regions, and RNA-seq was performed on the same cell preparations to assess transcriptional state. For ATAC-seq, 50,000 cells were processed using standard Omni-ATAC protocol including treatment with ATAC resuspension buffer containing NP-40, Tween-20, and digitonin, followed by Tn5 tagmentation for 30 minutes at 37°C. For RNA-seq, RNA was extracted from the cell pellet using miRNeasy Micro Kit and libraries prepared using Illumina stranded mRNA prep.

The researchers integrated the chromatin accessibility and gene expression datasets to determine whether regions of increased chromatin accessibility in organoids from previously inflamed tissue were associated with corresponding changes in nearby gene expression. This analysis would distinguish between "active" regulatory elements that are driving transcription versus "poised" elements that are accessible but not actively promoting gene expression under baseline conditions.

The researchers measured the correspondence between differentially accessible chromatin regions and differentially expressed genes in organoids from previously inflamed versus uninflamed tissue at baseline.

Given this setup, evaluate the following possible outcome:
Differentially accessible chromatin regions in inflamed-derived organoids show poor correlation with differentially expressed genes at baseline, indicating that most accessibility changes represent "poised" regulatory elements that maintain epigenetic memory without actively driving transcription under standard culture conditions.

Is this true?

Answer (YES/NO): YES